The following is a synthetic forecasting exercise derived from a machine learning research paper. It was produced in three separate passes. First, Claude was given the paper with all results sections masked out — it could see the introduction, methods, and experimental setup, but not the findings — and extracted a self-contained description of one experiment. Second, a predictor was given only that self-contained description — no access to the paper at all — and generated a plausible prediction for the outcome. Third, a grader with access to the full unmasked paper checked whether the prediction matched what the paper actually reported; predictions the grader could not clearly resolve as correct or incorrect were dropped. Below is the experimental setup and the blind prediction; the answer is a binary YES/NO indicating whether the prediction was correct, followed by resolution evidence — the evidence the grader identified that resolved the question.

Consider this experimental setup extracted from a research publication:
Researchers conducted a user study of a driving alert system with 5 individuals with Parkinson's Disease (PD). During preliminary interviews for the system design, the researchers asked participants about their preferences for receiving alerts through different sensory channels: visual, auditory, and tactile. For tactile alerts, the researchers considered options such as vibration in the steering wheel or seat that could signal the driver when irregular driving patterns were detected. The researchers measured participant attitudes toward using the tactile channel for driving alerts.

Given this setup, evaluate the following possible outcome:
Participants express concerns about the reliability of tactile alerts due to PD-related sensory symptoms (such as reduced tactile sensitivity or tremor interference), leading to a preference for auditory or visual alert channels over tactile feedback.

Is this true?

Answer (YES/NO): NO